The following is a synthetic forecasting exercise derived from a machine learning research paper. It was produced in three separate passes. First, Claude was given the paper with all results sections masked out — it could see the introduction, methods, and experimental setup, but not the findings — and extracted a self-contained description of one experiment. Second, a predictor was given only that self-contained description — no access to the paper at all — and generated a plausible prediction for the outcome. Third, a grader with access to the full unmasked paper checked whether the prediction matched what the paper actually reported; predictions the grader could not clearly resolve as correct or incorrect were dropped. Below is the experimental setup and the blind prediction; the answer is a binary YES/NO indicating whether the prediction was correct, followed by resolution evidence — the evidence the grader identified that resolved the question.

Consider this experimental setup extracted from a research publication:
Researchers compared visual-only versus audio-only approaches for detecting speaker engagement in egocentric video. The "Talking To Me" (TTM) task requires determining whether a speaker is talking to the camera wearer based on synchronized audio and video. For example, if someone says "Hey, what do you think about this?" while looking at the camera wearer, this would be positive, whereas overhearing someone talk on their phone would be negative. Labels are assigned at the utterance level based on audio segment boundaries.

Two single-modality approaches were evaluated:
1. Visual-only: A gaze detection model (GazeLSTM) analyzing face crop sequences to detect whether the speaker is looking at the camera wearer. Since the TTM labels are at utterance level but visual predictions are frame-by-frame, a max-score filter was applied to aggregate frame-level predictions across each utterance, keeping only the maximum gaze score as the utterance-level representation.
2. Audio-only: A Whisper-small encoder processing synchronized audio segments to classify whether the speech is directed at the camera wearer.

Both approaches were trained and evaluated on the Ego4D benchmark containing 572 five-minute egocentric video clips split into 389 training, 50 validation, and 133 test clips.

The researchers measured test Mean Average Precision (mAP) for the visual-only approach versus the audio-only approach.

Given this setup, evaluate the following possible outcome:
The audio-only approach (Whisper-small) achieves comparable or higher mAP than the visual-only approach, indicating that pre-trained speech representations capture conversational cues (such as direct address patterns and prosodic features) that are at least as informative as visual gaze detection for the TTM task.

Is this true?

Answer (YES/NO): YES